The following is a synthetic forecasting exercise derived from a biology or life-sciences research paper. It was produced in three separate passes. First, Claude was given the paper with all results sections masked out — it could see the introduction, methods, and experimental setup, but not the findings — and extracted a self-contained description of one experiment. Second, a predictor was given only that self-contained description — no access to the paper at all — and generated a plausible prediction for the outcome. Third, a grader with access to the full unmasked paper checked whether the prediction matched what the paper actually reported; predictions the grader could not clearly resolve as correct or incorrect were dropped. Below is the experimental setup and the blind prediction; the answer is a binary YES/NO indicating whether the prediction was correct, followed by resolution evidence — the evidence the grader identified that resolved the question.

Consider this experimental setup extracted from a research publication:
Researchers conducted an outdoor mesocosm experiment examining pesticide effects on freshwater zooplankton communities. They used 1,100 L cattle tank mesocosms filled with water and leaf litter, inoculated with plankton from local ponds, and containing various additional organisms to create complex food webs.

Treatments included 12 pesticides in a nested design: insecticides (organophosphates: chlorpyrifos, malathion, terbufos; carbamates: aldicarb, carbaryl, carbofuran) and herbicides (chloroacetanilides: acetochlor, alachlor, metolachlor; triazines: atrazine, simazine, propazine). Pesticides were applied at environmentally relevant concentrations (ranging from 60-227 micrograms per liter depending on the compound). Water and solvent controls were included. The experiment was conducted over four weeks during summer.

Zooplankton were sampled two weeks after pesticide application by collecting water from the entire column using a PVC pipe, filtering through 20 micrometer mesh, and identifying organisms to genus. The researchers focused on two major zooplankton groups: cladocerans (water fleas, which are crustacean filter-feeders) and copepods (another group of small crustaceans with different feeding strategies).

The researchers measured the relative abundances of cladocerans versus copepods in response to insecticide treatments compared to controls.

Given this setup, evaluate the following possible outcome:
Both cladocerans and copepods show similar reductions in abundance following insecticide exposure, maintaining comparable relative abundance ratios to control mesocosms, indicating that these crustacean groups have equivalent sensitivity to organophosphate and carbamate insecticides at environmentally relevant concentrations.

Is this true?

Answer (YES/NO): NO